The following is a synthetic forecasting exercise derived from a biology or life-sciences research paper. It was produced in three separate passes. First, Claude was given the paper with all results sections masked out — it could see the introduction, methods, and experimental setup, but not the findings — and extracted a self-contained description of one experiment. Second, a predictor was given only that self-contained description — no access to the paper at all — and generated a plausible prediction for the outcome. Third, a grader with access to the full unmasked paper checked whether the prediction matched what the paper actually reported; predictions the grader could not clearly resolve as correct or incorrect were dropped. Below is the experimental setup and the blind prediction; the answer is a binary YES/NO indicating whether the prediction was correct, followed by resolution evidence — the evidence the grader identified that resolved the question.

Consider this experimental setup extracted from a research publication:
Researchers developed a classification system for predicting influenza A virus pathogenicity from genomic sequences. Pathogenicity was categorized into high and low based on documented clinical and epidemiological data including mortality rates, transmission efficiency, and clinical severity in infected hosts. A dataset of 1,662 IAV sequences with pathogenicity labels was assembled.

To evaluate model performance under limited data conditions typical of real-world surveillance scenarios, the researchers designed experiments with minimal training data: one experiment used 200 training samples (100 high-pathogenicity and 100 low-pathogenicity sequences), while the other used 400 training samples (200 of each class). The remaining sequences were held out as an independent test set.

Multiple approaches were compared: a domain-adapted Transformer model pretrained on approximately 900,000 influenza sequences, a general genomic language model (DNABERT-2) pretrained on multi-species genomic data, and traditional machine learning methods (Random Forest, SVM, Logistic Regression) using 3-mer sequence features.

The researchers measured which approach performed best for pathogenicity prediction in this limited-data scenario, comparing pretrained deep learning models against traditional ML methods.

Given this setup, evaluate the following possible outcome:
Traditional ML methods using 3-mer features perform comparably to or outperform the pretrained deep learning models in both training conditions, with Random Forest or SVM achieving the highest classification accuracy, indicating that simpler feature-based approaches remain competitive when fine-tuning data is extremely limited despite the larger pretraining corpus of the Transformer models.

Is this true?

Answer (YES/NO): NO